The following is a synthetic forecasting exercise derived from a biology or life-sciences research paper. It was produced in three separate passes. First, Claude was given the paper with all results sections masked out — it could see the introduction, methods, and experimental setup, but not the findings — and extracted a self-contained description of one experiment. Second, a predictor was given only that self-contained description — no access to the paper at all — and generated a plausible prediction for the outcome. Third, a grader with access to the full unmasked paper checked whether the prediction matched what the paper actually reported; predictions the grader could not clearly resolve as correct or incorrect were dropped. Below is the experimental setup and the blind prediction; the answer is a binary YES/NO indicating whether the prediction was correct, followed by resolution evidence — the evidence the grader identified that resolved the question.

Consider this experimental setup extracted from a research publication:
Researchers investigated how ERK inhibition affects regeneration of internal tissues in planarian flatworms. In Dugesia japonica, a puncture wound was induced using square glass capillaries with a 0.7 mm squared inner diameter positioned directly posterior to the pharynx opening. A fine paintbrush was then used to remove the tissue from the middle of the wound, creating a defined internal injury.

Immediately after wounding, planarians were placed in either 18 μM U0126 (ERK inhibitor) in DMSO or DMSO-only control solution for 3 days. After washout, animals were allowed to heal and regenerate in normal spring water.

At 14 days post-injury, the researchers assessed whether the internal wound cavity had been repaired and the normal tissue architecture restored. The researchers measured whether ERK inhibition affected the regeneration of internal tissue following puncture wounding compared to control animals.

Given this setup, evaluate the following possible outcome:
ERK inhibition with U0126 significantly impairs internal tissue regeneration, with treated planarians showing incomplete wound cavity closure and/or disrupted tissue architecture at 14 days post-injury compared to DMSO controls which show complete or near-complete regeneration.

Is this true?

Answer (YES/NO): NO